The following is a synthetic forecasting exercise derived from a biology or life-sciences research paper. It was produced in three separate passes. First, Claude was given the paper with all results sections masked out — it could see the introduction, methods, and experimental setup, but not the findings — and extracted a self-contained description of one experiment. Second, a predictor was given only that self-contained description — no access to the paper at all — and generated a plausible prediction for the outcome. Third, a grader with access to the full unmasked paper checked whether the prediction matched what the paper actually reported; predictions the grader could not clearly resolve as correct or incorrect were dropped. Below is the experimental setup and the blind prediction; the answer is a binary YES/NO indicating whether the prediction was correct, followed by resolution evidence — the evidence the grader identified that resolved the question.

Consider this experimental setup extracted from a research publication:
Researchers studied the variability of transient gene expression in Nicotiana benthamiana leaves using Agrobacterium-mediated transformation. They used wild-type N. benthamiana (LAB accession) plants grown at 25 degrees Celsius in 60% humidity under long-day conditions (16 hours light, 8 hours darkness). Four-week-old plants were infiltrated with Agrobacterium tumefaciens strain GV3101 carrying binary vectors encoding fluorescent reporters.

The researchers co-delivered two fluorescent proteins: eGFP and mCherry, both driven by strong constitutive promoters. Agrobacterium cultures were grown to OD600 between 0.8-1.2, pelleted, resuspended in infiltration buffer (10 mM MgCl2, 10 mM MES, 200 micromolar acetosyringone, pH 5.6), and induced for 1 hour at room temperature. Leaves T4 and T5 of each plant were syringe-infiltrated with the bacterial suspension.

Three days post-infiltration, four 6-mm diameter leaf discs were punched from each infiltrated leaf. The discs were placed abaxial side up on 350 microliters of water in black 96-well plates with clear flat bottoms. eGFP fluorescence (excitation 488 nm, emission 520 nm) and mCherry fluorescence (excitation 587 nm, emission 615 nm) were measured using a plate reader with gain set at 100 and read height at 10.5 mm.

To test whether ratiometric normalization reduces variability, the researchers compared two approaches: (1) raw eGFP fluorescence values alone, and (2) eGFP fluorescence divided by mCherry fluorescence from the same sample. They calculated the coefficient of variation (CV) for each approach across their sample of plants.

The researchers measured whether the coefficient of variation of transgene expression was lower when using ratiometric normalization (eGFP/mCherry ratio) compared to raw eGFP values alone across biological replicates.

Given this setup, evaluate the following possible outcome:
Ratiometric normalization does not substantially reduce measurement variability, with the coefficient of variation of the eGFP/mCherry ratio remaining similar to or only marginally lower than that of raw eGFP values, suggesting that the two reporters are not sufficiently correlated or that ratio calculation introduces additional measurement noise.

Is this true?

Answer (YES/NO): NO